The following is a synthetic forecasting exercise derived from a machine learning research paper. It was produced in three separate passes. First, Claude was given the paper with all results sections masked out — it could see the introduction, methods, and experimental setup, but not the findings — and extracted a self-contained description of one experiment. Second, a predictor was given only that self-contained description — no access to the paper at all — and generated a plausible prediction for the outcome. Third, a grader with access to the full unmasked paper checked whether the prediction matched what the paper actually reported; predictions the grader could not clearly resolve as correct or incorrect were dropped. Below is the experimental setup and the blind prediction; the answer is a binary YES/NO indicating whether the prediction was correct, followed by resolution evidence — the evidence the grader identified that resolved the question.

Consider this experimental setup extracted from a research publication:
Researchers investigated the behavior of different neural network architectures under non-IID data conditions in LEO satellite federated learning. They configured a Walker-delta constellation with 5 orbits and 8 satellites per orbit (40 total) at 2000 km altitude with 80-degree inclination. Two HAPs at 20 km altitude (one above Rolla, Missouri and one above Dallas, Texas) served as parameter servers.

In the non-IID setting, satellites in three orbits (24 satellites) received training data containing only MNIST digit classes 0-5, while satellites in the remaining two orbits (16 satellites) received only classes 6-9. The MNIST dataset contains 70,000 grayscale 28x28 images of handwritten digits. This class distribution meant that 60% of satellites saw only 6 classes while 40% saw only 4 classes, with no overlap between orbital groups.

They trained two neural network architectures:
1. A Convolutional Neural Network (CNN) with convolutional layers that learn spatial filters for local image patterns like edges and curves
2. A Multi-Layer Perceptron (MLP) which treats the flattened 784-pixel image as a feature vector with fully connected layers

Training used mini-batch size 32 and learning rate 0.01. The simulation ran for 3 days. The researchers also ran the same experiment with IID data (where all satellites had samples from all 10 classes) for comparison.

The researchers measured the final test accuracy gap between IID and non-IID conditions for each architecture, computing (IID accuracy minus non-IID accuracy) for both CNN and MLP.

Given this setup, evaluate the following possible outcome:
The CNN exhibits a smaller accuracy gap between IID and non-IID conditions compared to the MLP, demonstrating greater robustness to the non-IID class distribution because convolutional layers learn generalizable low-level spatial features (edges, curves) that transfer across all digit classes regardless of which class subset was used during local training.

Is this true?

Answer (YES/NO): NO